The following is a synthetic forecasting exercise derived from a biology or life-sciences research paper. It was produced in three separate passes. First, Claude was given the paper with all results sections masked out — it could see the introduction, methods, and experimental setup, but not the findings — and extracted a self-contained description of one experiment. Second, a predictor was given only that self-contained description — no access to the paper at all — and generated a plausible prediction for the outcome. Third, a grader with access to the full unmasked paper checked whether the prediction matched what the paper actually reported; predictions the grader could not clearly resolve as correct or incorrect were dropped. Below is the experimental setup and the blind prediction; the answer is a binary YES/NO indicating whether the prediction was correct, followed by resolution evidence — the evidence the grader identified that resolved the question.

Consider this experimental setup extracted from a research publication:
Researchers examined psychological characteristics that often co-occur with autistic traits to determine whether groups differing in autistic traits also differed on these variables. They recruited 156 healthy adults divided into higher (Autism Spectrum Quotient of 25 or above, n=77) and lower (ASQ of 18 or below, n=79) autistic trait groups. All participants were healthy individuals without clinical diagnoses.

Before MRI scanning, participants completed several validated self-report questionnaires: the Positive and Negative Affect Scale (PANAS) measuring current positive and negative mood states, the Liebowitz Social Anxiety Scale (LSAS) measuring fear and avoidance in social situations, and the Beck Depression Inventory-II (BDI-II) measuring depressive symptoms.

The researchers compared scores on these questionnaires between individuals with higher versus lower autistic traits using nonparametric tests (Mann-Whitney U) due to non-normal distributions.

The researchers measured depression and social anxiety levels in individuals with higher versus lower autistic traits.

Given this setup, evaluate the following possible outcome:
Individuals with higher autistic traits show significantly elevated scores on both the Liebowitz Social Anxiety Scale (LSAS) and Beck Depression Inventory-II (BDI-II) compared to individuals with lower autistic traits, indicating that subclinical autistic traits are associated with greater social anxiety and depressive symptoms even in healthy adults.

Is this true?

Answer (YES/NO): YES